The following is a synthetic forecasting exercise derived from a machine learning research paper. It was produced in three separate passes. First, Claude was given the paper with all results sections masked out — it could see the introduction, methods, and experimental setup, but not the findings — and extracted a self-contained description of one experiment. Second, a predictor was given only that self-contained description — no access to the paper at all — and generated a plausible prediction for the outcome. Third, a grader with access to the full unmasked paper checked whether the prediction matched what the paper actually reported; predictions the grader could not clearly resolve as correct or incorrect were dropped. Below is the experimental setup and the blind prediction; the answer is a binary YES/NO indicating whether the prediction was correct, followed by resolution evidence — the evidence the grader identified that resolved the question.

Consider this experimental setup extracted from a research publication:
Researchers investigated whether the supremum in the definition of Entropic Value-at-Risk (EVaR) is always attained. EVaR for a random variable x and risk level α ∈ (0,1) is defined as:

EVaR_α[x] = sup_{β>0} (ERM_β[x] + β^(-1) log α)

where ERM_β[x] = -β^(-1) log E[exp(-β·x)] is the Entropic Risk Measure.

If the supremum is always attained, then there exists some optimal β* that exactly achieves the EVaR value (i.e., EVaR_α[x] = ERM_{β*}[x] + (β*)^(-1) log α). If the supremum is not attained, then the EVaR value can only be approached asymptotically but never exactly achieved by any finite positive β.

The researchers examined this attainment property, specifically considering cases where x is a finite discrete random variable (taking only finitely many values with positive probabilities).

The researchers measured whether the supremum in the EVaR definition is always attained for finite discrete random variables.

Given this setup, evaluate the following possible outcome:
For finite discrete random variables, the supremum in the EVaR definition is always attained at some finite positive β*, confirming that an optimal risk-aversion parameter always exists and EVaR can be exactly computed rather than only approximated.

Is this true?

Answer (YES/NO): NO